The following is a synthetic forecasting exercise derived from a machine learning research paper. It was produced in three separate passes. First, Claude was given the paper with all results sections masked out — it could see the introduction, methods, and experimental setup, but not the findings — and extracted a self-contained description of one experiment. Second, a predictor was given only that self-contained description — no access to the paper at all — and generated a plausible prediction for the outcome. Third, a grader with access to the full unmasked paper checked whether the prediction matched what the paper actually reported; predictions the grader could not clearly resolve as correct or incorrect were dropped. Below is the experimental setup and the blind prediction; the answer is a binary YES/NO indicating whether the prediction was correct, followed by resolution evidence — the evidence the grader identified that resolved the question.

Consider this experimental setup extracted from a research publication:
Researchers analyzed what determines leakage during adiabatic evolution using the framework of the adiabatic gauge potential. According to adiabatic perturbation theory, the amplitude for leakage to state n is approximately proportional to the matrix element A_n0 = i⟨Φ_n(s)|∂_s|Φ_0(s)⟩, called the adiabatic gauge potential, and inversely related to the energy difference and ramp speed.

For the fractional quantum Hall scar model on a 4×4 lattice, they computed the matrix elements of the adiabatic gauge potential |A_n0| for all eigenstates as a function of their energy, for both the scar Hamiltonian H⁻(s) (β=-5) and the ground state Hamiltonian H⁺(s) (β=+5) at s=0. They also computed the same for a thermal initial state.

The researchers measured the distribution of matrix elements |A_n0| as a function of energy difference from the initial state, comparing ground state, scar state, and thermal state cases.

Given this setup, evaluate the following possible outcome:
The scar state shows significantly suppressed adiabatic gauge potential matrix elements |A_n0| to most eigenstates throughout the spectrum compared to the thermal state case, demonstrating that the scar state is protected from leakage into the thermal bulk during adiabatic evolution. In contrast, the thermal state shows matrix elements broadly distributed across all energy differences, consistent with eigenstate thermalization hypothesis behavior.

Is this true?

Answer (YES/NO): NO